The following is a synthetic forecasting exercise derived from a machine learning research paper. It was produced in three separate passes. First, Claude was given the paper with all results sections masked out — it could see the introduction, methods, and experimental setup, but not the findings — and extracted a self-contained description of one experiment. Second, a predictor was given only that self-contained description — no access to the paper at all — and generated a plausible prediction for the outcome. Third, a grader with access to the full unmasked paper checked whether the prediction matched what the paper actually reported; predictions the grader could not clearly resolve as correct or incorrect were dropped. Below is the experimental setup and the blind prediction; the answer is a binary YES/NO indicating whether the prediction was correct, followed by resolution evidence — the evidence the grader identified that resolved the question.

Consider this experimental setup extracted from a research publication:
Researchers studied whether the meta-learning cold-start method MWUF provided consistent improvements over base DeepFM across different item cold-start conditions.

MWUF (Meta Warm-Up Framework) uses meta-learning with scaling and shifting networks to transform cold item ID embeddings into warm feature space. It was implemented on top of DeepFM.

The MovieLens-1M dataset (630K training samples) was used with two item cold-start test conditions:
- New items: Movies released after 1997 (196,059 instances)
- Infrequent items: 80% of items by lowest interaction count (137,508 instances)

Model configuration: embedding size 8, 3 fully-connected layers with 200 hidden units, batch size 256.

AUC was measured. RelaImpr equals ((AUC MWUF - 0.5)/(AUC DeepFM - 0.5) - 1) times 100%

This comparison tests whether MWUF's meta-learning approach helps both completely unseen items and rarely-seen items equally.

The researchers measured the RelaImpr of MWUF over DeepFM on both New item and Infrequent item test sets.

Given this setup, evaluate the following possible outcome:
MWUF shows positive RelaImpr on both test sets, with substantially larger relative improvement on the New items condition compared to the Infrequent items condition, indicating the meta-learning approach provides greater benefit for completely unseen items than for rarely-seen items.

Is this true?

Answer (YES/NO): YES